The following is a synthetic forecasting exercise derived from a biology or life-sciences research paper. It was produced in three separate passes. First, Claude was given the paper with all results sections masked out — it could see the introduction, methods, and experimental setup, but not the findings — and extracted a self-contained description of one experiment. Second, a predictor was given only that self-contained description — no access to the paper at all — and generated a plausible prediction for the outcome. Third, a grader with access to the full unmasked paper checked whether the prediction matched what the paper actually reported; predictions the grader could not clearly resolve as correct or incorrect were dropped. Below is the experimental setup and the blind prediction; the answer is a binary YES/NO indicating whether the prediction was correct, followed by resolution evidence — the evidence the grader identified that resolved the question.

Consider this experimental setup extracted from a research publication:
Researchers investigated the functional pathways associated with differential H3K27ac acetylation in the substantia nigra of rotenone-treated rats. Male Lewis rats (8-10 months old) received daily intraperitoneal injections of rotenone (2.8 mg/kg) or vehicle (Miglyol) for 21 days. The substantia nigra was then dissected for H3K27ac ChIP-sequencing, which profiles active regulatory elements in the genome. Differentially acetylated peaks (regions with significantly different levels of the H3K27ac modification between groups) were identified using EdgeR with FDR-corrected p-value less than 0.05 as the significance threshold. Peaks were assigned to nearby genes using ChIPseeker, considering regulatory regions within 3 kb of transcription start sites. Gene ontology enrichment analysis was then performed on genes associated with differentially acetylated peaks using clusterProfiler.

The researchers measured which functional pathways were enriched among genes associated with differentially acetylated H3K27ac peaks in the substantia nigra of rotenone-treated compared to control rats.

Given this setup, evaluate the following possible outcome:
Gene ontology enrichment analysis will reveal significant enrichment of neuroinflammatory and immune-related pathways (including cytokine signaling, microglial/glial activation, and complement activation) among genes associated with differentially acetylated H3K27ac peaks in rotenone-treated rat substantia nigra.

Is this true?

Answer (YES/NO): YES